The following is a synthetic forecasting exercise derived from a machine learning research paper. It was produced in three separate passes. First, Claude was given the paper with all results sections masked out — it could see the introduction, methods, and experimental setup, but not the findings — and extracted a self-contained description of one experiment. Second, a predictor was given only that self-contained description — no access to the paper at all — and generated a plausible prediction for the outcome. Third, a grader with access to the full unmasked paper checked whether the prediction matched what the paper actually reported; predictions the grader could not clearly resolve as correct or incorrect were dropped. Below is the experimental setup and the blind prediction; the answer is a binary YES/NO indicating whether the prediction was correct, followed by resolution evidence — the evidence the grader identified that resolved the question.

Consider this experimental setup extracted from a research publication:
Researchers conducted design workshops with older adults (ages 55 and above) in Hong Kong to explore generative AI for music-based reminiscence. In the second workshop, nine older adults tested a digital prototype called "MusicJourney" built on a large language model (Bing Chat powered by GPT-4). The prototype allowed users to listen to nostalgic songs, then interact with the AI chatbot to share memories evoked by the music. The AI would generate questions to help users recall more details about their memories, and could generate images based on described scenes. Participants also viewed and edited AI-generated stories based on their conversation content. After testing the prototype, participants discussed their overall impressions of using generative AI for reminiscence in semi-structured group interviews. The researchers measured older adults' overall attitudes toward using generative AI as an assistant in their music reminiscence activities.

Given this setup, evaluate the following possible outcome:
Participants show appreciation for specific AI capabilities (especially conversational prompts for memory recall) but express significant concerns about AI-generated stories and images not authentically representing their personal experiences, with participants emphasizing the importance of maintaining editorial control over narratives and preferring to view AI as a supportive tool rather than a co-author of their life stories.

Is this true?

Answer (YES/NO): YES